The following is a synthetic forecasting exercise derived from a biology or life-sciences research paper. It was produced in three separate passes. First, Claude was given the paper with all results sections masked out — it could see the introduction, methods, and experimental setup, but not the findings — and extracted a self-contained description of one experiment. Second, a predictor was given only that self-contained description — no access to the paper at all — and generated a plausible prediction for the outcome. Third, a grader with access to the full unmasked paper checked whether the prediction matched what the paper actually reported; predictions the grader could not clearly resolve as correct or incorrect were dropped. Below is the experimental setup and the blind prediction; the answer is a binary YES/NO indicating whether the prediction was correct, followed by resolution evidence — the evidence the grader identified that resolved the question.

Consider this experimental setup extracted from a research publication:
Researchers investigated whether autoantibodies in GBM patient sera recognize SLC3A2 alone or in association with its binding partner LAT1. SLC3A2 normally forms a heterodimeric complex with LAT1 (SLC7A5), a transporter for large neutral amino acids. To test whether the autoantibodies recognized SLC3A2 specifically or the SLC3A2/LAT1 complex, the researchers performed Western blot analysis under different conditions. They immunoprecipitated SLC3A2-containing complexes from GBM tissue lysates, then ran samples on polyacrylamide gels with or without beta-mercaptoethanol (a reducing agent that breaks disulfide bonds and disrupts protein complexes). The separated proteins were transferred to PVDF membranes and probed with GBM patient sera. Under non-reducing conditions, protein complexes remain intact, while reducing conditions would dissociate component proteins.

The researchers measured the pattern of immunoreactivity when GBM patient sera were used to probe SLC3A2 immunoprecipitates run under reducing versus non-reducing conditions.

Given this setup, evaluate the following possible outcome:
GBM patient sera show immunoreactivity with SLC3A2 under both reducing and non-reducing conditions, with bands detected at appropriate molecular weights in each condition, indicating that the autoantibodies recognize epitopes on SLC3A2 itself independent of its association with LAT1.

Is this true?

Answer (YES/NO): YES